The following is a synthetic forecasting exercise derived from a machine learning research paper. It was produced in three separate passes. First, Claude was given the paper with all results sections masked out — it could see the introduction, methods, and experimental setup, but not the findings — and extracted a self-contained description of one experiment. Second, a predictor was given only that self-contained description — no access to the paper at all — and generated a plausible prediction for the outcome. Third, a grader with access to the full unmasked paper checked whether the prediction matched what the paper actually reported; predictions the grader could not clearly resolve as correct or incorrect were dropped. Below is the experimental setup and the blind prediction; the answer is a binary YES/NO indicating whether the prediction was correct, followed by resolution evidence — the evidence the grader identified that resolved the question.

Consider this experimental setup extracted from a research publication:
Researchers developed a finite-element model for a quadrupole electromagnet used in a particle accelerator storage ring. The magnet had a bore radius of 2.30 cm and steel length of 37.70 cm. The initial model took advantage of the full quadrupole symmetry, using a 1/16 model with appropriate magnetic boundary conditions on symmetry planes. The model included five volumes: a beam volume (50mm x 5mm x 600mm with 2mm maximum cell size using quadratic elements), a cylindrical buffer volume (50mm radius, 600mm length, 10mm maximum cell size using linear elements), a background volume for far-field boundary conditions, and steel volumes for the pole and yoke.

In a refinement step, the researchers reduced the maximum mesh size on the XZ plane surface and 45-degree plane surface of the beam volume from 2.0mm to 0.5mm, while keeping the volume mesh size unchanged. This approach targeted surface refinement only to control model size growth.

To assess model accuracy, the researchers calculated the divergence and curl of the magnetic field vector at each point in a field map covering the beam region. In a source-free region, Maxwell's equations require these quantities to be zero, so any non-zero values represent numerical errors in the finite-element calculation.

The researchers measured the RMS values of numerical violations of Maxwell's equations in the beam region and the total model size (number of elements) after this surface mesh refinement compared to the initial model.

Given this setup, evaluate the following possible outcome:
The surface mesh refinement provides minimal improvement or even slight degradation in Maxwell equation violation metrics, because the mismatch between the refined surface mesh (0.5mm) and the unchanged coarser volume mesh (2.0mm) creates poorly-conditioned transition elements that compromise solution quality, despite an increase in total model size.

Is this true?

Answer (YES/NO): NO